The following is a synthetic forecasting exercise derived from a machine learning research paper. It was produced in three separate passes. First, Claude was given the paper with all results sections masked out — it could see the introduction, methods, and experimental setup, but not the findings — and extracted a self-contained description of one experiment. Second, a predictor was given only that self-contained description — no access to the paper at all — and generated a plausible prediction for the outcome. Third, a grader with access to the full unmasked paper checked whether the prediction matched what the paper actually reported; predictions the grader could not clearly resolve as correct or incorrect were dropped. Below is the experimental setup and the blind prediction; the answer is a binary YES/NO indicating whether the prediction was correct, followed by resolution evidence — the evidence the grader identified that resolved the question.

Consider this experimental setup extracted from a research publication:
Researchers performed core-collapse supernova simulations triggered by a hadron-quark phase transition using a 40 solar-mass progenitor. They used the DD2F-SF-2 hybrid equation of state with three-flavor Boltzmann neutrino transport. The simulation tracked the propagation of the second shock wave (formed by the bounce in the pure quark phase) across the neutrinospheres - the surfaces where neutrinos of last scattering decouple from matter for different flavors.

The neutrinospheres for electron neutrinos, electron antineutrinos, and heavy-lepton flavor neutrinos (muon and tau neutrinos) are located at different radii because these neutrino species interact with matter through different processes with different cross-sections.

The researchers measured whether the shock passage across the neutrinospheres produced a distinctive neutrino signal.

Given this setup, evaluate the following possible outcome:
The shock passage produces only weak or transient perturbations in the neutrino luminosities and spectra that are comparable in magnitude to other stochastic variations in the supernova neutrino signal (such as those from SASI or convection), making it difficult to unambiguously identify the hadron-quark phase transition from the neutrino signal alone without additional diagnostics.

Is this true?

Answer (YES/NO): NO